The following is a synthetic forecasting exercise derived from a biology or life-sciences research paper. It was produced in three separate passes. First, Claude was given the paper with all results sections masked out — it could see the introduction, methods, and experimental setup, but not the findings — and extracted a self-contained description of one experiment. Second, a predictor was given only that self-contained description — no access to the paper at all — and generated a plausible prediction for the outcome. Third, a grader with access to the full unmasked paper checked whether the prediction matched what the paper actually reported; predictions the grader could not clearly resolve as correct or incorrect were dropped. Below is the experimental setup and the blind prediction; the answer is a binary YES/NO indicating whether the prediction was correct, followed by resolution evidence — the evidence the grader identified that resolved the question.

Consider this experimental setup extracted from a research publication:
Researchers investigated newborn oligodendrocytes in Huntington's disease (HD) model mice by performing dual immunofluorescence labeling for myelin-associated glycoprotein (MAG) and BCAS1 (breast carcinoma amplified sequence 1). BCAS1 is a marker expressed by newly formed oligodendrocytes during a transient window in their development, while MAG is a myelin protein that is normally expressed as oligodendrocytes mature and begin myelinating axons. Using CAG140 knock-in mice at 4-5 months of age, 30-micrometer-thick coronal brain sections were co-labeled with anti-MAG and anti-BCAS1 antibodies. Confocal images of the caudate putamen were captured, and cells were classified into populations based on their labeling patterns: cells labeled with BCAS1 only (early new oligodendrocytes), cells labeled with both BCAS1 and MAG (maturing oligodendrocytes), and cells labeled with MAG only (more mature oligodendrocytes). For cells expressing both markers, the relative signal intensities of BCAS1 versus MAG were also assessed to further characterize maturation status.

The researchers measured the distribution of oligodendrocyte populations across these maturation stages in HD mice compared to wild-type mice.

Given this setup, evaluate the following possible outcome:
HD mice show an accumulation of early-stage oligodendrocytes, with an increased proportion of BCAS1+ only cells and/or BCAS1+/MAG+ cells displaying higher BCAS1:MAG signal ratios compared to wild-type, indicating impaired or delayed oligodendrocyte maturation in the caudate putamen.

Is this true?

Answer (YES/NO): YES